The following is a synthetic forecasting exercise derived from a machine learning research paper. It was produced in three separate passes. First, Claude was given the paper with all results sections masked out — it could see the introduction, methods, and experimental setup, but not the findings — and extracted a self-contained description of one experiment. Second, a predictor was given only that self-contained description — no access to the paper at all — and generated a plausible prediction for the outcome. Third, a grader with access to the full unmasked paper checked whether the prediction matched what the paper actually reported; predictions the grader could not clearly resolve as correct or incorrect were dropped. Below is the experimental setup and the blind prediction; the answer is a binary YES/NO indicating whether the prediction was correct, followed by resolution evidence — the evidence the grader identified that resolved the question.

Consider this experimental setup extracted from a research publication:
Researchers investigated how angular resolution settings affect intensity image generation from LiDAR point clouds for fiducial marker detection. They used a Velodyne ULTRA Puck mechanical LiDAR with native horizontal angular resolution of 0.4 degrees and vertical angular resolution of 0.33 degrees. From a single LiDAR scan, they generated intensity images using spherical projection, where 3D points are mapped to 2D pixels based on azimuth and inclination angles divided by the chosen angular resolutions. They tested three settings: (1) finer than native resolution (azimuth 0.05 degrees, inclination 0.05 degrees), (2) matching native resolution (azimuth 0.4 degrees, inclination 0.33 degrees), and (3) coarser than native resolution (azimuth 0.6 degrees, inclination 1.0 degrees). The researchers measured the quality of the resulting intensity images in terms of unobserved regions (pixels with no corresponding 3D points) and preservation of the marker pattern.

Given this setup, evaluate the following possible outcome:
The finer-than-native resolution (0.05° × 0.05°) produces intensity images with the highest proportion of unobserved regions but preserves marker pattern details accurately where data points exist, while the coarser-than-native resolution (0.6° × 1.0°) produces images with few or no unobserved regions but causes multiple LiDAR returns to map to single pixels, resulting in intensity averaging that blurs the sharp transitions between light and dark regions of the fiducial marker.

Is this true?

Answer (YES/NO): NO